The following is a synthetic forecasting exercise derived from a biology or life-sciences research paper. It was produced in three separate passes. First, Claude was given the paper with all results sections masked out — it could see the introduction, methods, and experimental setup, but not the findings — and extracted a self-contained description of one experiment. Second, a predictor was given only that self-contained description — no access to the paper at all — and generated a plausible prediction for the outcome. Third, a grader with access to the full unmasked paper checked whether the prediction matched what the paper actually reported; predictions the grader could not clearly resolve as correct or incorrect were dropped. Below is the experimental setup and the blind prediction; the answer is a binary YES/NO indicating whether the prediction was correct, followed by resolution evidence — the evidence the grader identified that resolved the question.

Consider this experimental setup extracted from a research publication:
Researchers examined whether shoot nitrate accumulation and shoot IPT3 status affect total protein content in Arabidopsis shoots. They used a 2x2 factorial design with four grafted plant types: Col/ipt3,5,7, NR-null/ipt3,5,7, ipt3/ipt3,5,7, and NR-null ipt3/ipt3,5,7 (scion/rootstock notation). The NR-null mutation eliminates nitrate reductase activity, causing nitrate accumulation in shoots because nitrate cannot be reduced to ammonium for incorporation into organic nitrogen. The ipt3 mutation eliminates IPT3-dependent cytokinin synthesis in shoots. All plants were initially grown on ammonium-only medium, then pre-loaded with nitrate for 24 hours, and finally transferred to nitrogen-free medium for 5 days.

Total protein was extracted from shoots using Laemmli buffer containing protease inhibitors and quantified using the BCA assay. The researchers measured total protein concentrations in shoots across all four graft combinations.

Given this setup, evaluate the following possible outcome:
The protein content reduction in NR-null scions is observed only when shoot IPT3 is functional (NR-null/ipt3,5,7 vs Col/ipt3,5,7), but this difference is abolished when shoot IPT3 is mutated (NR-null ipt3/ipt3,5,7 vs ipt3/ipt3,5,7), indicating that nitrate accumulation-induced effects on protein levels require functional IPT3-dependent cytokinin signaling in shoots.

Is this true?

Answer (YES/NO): NO